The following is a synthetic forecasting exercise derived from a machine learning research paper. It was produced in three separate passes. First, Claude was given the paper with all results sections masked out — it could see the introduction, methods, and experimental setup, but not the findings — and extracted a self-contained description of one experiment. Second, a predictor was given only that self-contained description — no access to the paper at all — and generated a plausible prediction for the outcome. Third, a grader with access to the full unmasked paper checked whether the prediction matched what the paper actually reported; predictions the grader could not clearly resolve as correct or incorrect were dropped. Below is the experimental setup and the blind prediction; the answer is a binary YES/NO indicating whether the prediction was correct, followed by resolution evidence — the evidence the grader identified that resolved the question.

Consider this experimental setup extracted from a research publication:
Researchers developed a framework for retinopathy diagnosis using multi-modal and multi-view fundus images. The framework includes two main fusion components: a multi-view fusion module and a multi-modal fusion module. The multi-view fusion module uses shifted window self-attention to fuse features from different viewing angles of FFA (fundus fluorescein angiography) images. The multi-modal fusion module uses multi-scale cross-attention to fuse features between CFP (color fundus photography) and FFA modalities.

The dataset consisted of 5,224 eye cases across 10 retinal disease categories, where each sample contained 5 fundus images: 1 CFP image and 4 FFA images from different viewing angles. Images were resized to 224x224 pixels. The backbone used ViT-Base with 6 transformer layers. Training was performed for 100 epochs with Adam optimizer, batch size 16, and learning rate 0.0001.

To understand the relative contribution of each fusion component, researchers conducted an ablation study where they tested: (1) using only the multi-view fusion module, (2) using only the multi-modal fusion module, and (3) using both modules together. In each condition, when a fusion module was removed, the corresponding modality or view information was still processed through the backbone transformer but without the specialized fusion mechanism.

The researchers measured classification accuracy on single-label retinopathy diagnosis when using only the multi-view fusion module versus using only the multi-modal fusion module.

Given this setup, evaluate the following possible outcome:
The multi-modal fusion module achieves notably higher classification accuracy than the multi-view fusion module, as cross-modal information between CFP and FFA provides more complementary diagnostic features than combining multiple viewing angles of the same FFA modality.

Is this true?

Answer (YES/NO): NO